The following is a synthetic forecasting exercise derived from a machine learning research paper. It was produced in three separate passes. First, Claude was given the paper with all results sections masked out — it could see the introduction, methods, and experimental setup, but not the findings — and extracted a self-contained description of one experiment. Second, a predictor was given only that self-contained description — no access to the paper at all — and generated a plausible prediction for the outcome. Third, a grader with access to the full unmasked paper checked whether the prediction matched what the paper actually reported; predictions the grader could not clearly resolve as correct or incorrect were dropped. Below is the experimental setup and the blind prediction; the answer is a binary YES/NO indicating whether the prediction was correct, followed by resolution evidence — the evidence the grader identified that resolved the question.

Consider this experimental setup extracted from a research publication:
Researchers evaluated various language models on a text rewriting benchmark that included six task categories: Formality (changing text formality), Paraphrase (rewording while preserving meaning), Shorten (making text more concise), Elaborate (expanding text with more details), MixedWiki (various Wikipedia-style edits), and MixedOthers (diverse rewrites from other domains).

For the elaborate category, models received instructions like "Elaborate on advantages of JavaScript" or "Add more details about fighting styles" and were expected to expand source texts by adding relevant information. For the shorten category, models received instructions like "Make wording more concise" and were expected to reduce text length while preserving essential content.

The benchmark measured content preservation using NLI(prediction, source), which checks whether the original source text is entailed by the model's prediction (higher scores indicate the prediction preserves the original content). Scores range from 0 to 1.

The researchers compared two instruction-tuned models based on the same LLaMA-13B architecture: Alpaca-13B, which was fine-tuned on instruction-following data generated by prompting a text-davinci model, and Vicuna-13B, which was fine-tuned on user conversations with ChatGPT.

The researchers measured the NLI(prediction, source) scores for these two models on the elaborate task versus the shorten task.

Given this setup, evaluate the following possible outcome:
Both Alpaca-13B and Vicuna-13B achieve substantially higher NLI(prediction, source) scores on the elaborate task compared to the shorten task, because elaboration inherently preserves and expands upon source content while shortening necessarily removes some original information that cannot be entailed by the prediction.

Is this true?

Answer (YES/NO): NO